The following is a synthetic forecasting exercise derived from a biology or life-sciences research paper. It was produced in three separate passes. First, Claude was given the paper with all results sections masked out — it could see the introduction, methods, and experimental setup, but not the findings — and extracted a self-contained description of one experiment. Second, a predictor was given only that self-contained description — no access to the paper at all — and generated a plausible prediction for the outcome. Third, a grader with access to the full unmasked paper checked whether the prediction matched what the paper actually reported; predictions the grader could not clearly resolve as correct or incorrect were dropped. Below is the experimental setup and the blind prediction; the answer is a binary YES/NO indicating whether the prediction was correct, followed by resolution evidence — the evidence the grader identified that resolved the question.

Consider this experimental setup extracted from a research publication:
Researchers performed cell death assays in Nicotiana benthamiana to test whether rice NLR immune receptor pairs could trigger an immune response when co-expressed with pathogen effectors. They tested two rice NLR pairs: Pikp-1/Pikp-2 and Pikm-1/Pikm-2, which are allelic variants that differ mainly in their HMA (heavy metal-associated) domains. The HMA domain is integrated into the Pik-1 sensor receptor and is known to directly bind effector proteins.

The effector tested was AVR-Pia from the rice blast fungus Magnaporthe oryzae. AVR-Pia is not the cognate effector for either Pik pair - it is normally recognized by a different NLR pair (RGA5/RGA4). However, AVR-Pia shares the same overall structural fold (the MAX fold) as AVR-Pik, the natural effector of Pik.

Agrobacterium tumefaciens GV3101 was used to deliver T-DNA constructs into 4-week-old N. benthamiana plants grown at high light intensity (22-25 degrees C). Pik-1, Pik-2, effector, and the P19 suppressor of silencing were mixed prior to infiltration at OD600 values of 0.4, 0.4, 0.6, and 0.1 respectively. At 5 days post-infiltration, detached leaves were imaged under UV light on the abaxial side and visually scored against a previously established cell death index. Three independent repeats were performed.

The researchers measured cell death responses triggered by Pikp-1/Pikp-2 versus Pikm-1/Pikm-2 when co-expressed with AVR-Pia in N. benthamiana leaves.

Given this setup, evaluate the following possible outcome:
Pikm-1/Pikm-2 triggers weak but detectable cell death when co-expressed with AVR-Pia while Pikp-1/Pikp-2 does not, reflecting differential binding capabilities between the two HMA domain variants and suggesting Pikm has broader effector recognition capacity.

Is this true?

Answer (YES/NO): NO